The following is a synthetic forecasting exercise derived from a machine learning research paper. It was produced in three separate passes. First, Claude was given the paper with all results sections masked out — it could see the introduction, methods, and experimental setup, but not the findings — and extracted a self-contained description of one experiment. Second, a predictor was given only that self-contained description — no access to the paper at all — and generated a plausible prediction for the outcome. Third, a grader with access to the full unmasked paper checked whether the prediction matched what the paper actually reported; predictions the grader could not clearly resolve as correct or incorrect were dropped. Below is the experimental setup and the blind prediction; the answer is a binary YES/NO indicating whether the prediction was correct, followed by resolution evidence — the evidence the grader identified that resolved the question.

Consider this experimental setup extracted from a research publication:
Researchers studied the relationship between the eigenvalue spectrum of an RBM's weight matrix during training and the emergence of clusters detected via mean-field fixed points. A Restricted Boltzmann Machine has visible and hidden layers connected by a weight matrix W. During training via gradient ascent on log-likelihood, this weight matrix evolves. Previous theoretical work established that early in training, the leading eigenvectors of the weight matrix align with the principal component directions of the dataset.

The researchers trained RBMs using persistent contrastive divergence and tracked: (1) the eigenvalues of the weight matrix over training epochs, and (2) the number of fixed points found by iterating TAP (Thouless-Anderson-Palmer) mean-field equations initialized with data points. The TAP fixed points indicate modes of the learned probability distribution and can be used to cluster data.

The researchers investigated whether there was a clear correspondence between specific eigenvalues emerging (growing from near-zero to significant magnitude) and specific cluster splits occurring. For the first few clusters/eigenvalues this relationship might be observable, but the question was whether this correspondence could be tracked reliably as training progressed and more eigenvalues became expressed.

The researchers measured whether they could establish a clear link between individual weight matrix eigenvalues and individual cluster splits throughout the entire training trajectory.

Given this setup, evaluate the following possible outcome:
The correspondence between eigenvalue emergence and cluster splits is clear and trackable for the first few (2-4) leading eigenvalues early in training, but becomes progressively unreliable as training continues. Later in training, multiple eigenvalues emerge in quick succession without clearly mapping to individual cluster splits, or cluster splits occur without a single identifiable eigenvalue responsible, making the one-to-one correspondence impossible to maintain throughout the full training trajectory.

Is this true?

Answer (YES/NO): YES